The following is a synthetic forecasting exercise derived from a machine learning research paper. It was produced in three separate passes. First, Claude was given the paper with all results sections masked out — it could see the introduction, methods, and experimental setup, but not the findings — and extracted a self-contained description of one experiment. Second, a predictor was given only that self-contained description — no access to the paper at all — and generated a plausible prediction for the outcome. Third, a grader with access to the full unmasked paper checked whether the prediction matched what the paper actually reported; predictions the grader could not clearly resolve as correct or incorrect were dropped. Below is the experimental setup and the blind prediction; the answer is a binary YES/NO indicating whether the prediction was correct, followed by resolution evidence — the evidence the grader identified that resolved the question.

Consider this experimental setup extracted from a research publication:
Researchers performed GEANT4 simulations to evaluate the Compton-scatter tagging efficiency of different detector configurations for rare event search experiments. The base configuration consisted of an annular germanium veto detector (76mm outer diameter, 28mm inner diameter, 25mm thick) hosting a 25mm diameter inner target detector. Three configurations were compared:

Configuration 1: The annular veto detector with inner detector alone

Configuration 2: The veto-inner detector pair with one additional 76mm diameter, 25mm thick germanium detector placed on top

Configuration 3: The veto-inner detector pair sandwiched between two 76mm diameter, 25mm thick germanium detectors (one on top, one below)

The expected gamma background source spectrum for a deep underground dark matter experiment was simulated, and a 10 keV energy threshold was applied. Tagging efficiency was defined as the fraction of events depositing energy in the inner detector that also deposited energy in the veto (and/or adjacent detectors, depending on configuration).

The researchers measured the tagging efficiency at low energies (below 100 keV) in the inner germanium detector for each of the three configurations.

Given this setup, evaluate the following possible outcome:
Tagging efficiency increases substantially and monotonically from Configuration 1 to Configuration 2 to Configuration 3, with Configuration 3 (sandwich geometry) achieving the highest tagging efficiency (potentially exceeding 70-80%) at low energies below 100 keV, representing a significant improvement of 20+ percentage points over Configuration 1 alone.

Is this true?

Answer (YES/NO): YES